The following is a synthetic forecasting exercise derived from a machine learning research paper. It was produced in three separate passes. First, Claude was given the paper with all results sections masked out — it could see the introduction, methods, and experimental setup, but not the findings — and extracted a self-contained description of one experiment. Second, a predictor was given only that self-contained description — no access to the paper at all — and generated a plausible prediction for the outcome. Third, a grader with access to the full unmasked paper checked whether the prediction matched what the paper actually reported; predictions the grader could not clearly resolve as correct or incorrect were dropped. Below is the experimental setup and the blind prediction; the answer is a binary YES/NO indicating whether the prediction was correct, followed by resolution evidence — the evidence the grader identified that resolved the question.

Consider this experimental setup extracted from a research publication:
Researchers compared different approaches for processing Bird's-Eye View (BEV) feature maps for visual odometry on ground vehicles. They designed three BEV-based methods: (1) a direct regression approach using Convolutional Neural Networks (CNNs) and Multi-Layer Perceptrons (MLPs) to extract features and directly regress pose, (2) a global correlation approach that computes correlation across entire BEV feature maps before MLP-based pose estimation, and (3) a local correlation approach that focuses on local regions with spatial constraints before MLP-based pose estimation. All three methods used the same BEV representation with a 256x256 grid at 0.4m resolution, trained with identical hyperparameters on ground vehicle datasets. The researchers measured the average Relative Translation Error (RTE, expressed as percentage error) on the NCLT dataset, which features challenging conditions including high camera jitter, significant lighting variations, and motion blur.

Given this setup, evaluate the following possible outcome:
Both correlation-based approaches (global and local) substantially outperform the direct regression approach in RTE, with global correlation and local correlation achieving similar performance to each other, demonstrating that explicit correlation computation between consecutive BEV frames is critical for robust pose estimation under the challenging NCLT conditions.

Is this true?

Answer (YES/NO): NO